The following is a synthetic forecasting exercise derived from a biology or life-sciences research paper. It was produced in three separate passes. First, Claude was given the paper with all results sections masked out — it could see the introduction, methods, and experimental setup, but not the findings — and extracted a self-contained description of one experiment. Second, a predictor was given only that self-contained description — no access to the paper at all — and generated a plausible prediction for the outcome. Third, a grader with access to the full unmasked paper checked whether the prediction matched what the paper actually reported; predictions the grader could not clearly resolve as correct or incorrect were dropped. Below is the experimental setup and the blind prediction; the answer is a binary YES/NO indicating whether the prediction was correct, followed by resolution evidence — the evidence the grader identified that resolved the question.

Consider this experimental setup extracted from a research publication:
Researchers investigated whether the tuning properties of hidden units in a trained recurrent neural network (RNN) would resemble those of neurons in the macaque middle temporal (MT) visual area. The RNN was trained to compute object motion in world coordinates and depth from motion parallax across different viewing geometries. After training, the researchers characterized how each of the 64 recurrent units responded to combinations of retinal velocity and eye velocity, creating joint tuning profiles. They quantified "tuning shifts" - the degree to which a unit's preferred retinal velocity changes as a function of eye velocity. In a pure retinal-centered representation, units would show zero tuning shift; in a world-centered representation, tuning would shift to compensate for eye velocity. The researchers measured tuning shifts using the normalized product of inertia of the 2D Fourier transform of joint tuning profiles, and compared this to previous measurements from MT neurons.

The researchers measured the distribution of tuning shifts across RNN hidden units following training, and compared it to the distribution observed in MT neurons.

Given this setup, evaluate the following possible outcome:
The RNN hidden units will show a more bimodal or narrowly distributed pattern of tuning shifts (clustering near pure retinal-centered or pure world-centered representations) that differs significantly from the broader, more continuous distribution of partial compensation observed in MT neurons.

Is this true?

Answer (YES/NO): NO